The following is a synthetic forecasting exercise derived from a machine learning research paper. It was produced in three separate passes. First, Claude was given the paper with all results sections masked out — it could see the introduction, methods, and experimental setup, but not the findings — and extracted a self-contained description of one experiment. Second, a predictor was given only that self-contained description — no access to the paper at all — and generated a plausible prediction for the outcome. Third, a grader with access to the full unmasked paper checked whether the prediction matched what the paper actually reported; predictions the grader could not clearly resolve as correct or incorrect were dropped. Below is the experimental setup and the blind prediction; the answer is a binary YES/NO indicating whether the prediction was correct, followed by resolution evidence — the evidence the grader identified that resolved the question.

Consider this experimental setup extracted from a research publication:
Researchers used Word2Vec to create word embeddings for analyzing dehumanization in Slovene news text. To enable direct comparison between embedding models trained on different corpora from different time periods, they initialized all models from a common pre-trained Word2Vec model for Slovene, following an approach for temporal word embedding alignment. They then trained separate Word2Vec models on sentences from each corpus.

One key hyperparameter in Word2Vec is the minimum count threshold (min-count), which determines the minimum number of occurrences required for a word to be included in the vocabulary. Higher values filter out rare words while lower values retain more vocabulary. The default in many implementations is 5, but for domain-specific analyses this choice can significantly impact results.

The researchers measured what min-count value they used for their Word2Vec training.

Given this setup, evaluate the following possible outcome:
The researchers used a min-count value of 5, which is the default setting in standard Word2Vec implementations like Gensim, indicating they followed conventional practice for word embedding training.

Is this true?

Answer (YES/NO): NO